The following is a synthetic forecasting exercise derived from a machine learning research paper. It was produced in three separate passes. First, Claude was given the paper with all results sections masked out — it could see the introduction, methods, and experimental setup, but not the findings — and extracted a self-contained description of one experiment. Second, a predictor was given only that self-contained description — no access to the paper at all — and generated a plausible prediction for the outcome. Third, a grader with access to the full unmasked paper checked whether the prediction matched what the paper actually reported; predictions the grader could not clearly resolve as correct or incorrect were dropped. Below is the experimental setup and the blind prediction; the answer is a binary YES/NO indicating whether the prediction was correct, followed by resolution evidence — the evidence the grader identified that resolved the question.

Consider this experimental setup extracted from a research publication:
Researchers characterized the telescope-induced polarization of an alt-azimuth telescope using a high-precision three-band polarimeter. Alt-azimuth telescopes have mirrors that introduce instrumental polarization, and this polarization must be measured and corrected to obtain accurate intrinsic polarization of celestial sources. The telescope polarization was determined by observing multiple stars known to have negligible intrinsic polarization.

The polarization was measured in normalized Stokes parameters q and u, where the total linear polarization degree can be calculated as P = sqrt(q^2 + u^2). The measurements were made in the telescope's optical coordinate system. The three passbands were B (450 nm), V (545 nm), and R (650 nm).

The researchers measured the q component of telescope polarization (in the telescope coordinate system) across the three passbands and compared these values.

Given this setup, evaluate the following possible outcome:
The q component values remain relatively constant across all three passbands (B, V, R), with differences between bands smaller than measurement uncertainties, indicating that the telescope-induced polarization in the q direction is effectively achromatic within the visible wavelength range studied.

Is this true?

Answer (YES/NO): NO